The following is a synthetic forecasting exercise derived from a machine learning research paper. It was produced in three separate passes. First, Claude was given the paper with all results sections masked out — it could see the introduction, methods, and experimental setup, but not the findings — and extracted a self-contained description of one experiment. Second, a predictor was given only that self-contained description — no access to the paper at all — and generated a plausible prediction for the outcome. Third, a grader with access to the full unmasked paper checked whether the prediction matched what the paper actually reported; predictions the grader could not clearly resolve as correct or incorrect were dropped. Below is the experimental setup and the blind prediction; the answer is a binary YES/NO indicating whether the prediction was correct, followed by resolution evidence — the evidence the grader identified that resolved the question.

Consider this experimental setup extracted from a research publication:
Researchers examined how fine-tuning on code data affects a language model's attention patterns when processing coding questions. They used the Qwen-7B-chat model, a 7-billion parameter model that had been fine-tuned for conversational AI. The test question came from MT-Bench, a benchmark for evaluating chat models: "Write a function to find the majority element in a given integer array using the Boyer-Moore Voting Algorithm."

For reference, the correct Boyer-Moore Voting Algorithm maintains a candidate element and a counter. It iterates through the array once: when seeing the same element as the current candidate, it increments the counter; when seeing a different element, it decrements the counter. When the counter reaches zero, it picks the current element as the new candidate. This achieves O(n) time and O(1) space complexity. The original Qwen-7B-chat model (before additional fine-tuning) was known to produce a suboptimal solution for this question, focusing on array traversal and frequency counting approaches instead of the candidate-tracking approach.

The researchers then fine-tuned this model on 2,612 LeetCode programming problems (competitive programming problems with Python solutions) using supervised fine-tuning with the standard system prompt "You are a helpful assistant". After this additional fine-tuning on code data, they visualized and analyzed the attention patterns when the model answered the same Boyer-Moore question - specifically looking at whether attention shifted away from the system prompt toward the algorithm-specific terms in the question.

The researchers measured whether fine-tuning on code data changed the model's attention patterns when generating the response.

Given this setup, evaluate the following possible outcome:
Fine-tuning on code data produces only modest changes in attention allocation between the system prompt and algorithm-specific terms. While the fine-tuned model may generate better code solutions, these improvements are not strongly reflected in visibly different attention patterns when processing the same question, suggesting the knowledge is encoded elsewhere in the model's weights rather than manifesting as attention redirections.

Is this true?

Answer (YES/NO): NO